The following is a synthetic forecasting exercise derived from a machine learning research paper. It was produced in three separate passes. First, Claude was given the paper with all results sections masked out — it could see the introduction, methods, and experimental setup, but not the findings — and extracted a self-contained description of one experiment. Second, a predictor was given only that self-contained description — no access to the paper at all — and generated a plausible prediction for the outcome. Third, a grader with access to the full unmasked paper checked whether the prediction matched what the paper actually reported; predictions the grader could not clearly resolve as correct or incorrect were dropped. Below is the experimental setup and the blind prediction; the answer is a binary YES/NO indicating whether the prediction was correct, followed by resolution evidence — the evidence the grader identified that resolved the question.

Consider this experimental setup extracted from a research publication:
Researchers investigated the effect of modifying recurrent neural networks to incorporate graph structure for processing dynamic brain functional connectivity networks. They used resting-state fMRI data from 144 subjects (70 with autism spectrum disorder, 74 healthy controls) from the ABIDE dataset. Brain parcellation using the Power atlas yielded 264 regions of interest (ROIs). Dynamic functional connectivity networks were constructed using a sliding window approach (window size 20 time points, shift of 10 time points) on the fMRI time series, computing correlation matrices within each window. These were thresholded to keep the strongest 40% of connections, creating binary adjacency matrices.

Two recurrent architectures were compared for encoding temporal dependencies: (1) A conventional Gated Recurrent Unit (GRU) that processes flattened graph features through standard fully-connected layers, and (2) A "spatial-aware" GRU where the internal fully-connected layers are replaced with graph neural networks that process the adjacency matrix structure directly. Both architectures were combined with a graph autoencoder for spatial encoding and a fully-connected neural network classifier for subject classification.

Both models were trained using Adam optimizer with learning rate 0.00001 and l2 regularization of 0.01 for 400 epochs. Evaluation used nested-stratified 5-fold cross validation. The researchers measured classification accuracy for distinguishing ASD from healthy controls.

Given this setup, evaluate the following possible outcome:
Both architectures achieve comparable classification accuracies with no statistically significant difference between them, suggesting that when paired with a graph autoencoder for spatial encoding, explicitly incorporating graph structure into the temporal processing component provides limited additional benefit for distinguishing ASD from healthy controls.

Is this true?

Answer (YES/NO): NO